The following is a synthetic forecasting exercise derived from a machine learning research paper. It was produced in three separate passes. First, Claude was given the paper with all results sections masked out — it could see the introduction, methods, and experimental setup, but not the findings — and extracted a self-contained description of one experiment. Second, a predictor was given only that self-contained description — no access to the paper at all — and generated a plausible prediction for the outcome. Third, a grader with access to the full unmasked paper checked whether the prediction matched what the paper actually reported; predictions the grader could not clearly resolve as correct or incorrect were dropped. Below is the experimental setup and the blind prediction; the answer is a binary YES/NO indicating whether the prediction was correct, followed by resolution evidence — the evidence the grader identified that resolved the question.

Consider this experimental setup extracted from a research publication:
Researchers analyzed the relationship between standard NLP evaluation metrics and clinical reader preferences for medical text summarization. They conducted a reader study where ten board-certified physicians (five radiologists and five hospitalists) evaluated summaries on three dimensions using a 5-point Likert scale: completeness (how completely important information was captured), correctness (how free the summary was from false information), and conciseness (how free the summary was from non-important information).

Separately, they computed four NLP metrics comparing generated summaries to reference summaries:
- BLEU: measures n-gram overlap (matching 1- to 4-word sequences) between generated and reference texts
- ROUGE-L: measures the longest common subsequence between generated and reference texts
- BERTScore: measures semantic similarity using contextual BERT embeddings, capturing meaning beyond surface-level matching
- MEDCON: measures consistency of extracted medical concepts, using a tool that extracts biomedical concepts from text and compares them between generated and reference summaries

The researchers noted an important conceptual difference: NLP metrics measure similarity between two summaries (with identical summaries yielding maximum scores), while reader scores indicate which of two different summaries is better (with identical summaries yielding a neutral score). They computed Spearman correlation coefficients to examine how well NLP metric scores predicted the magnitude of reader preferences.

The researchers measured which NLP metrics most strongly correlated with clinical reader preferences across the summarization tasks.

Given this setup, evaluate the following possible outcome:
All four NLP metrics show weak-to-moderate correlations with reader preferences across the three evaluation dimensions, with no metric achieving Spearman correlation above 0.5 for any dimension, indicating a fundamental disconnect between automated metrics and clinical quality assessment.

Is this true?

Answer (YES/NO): YES